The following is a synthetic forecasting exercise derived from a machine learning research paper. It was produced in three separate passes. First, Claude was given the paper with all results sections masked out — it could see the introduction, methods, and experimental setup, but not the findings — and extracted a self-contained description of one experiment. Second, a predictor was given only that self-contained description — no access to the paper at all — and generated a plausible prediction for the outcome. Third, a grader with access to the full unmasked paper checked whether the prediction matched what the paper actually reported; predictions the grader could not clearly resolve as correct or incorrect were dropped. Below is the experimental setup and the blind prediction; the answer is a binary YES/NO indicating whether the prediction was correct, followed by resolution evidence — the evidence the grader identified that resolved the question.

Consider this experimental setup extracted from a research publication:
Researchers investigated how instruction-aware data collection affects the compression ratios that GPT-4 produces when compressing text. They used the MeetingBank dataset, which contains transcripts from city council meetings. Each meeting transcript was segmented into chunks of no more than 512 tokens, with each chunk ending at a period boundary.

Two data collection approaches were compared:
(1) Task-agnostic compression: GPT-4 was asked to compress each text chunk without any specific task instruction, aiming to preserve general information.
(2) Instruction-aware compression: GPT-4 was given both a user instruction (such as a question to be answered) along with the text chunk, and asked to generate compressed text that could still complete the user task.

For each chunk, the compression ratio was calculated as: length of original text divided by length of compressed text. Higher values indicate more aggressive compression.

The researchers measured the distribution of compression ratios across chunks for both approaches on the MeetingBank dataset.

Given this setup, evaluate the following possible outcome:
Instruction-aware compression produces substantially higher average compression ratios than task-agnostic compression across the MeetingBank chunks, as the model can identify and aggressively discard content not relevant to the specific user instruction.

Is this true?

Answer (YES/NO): YES